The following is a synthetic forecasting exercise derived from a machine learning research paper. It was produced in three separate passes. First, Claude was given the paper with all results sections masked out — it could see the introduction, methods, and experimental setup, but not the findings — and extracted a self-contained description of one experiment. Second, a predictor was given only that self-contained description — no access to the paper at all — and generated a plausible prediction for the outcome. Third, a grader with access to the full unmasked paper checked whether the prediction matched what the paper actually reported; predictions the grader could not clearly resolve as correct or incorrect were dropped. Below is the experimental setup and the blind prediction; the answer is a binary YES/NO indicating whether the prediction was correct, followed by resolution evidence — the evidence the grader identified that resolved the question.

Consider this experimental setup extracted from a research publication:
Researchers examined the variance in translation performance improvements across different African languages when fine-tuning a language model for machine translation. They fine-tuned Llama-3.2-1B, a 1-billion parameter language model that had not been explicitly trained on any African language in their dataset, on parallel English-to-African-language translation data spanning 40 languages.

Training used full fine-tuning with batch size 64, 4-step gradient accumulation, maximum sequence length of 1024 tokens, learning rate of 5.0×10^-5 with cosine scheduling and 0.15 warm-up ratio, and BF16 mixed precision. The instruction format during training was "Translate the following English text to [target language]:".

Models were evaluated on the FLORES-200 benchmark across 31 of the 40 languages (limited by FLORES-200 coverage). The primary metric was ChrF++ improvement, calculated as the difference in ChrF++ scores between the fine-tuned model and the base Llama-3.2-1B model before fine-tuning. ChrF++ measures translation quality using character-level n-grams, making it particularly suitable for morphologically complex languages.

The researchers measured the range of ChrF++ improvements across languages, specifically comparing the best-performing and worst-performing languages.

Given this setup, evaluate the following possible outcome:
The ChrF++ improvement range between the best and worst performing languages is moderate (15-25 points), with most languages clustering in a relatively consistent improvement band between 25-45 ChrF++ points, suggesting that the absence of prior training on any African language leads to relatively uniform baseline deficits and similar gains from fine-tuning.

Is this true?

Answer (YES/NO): NO